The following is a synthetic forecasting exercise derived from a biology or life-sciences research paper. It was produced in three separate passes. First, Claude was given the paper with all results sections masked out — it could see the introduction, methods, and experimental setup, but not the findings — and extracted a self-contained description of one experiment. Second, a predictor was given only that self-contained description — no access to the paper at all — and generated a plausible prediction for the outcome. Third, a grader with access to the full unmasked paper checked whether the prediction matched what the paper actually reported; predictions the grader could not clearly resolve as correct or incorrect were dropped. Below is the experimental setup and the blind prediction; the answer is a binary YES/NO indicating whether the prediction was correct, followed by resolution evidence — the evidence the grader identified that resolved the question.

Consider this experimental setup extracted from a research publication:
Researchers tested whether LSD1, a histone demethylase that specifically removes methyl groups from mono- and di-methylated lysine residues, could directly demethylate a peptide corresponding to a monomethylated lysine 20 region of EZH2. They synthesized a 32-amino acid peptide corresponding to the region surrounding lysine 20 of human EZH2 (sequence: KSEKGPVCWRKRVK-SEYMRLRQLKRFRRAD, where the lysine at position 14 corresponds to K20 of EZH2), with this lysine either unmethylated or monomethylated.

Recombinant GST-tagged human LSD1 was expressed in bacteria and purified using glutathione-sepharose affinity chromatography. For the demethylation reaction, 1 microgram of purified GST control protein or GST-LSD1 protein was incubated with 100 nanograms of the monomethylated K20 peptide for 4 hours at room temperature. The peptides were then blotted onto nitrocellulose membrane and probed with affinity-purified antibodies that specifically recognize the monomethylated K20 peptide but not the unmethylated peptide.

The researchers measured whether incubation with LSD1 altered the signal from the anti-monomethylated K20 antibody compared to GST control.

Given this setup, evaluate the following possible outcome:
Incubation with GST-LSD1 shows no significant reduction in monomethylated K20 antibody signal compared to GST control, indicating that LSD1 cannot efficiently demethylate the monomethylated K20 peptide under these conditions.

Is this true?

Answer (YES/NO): NO